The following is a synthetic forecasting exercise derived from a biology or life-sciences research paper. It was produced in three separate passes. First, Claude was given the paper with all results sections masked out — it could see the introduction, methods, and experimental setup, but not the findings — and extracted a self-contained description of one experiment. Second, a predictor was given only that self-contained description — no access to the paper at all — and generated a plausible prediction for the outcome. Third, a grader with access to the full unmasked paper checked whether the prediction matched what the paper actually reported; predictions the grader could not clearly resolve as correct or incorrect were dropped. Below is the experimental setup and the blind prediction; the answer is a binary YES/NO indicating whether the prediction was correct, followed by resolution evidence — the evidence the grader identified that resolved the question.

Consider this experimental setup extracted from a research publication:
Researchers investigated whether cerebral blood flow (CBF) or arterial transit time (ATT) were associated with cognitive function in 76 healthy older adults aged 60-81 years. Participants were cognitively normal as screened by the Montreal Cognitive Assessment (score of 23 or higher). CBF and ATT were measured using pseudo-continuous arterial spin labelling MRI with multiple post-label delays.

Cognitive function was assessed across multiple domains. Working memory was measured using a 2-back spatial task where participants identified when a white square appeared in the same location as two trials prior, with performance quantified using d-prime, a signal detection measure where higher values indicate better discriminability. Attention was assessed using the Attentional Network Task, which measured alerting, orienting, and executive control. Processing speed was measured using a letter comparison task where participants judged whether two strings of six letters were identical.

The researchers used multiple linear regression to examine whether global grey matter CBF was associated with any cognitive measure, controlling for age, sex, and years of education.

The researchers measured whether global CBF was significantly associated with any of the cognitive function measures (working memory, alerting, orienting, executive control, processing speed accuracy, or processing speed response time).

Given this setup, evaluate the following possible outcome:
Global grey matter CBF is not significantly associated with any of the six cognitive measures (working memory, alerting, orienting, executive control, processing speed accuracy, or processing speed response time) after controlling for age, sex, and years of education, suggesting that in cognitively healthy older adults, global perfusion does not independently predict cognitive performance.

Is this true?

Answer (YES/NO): YES